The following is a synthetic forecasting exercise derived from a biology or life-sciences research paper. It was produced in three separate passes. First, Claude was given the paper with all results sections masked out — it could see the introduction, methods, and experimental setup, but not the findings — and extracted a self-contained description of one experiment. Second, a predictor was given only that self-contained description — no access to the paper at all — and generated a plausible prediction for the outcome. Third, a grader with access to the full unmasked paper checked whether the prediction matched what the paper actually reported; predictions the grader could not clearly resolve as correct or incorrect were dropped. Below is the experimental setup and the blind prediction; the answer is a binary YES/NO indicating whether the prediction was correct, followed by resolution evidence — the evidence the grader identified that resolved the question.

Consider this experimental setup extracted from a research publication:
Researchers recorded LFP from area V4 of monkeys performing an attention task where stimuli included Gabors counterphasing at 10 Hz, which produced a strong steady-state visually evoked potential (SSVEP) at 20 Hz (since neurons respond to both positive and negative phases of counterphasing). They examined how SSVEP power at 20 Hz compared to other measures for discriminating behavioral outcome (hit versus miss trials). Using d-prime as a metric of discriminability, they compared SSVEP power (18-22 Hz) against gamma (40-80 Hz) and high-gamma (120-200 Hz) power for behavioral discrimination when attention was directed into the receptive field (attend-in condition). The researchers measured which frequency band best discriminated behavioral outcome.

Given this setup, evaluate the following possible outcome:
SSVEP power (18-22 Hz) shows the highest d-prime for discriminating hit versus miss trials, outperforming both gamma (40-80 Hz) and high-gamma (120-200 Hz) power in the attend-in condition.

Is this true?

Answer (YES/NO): YES